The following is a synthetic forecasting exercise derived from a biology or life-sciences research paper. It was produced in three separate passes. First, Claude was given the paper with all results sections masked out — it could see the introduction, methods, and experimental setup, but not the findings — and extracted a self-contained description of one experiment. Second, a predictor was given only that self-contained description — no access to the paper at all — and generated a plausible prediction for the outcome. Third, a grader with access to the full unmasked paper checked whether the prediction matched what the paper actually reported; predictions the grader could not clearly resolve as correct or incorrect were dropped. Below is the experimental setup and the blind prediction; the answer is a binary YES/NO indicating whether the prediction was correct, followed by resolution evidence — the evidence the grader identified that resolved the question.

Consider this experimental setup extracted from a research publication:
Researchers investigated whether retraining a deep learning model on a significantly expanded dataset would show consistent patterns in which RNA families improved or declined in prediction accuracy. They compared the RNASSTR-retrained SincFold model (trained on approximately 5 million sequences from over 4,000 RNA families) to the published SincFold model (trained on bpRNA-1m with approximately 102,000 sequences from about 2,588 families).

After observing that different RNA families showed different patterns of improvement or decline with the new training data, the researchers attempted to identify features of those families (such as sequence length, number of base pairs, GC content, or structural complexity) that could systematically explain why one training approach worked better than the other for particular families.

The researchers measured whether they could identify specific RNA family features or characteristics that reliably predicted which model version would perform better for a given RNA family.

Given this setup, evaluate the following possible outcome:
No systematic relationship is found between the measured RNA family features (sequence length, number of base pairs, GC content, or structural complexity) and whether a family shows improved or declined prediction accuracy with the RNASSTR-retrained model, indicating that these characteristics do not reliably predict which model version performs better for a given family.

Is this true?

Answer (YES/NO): YES